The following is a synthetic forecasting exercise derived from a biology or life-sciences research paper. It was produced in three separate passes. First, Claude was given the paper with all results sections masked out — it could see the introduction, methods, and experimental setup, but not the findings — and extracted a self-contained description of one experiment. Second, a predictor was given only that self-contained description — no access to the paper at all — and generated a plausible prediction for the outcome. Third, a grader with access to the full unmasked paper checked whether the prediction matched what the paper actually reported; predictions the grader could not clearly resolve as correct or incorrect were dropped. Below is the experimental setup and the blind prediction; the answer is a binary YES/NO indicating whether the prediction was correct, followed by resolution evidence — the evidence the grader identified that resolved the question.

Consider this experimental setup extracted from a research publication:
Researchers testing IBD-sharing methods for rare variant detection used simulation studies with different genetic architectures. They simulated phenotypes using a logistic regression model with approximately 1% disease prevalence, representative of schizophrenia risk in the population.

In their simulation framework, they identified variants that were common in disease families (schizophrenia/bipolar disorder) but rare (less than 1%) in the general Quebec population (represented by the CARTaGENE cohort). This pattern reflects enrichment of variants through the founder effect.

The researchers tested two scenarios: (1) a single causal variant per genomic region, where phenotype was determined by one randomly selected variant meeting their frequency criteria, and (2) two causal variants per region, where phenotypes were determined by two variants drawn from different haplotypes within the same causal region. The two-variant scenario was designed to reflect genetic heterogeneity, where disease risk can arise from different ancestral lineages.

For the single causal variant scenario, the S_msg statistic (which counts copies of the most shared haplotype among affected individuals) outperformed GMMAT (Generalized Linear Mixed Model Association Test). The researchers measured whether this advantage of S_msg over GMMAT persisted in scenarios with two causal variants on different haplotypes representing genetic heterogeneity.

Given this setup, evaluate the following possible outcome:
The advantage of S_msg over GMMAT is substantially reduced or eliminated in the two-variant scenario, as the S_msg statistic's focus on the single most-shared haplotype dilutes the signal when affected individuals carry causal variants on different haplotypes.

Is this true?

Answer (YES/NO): NO